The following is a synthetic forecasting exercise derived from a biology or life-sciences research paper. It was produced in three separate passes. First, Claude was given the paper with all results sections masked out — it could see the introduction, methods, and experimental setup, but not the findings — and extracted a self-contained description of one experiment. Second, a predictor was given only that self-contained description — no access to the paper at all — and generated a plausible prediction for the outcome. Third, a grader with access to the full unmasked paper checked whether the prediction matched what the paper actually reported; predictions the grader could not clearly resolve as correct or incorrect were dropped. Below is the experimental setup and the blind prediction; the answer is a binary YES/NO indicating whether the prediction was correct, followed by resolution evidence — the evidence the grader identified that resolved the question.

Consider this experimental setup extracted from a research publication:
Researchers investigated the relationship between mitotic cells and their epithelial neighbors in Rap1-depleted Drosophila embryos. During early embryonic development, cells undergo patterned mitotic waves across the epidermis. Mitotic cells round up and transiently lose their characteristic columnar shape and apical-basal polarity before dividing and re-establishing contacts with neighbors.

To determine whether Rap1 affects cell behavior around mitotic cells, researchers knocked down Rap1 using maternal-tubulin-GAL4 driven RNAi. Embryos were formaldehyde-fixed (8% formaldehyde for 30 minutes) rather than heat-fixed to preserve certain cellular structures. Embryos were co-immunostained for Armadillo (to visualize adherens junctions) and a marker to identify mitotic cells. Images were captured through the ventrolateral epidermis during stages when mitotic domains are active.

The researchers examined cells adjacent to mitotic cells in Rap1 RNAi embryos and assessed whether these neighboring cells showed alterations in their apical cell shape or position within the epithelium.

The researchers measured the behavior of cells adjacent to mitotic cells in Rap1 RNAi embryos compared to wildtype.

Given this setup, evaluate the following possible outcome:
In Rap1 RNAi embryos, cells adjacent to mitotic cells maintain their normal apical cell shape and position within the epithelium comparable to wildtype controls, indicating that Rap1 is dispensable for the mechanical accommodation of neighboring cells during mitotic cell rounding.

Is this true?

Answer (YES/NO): NO